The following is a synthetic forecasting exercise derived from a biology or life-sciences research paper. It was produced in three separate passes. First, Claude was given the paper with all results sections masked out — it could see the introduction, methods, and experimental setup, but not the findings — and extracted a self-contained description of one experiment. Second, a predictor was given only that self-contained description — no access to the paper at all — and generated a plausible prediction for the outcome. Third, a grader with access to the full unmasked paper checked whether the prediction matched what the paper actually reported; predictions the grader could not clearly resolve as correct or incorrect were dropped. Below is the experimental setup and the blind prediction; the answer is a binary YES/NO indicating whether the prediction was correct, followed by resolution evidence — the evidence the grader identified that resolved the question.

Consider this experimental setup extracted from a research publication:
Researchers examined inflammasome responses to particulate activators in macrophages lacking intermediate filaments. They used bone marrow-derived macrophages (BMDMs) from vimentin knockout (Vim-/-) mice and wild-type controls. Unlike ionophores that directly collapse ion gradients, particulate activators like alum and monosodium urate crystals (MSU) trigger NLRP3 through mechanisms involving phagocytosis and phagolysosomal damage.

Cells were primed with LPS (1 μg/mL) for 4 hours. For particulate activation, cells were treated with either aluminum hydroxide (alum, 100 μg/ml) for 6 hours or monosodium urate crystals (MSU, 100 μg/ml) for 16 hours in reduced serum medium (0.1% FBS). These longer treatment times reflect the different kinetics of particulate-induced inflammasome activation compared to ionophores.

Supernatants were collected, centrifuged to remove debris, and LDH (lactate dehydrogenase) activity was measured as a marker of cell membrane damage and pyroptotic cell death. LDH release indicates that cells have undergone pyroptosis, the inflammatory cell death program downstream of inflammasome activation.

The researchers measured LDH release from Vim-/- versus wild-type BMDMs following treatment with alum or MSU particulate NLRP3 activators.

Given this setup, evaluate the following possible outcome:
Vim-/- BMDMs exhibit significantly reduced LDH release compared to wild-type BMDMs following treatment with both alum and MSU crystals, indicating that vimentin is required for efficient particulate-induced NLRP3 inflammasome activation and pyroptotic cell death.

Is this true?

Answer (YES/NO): NO